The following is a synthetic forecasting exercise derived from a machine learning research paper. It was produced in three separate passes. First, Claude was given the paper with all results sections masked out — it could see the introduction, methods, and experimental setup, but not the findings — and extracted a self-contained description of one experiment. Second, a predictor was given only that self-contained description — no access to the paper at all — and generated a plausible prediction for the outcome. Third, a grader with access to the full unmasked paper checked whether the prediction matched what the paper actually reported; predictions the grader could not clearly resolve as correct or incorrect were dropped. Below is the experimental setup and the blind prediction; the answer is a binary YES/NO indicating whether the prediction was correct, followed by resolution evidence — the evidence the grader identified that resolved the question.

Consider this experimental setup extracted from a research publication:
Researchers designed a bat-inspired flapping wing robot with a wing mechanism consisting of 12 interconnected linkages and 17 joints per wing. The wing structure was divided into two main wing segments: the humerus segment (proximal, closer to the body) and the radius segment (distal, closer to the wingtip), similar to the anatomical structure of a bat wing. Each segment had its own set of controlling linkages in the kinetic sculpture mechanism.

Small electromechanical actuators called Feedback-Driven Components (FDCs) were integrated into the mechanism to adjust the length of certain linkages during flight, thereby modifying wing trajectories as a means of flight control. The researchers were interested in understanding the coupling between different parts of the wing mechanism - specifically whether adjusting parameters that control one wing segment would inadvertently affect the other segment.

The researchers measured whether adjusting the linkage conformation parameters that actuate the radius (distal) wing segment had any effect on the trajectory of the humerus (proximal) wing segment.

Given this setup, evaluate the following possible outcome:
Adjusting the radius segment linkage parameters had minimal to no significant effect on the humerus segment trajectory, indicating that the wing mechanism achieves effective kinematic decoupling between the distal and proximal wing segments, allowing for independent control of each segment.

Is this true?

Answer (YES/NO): YES